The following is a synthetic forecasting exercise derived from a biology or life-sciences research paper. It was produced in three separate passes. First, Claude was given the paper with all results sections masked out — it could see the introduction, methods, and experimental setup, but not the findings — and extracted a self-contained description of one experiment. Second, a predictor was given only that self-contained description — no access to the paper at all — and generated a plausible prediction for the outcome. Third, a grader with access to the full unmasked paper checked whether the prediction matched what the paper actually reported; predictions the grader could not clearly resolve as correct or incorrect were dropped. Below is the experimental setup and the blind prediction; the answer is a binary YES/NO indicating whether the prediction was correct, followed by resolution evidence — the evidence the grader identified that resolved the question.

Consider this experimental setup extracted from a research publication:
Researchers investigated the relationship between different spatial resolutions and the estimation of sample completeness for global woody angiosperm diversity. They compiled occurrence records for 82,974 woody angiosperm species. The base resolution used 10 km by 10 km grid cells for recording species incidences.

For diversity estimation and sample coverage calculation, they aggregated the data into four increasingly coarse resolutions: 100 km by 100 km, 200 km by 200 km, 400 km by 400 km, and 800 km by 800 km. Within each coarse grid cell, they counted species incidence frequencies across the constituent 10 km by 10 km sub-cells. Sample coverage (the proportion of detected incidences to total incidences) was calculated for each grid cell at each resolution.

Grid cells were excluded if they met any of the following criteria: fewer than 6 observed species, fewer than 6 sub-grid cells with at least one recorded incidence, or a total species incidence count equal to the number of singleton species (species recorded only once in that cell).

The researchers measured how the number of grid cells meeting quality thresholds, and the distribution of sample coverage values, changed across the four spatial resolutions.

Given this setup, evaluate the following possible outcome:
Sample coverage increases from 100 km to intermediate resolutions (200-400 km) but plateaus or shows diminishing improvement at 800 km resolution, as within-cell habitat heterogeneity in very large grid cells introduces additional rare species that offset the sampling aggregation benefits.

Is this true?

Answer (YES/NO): NO